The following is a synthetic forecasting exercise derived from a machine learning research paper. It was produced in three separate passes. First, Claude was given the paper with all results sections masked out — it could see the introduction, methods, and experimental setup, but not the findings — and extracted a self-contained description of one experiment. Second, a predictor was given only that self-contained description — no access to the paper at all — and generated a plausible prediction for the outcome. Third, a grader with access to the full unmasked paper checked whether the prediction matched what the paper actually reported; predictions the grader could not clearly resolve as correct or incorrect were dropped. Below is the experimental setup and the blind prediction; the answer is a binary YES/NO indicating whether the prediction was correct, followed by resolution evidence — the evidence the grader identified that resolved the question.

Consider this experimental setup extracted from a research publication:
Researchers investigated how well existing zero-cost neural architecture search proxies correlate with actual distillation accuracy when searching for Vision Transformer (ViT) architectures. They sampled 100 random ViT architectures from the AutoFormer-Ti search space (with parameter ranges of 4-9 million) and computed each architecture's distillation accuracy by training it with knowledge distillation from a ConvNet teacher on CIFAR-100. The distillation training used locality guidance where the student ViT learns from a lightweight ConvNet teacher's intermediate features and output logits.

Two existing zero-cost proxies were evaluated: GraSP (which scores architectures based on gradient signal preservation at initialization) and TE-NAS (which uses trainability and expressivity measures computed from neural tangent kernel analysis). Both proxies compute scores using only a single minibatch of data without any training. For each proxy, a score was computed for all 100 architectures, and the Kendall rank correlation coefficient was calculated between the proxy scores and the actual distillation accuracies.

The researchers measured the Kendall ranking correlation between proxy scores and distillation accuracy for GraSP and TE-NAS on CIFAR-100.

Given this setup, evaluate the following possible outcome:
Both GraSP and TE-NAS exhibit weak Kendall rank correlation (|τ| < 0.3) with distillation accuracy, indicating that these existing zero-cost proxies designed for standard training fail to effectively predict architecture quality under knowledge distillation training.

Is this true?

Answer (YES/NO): NO